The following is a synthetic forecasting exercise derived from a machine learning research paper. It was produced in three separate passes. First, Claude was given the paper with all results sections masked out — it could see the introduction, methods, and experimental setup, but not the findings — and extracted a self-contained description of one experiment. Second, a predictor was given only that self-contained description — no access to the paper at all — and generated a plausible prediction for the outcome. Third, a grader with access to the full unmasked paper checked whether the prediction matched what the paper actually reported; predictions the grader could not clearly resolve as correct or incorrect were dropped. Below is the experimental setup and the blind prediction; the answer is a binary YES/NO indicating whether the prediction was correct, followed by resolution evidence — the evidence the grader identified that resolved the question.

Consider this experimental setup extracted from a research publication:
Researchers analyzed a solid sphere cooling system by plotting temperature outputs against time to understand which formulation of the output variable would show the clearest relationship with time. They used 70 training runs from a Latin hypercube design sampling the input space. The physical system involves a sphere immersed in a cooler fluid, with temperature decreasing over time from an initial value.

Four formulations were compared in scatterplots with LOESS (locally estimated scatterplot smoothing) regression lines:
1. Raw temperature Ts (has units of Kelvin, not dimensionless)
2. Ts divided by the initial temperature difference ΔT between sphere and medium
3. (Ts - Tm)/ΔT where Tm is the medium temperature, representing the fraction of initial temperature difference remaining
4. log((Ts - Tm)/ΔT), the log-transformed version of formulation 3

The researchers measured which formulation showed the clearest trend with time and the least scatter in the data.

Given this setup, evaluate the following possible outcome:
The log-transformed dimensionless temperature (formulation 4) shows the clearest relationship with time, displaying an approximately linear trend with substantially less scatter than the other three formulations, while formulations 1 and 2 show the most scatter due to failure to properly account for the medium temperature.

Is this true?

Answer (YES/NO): NO